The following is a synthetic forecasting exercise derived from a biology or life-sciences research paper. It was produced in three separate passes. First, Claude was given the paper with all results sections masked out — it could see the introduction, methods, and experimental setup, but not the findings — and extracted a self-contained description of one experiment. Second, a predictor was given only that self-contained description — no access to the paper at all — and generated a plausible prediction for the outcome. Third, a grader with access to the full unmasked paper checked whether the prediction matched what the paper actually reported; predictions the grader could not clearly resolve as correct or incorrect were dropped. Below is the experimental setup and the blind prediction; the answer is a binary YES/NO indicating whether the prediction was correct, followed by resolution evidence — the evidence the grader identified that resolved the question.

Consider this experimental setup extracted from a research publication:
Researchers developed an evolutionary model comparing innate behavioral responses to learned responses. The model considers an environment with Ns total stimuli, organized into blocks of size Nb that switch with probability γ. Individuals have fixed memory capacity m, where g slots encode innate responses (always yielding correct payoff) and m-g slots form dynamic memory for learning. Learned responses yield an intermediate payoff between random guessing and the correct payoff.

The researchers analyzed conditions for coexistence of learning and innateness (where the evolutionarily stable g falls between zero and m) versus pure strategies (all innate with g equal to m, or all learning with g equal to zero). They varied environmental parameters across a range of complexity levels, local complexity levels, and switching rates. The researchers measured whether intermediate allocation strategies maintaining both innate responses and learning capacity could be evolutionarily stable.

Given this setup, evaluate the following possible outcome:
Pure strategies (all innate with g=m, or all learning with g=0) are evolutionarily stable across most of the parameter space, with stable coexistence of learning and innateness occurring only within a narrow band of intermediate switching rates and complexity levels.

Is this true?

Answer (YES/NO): NO